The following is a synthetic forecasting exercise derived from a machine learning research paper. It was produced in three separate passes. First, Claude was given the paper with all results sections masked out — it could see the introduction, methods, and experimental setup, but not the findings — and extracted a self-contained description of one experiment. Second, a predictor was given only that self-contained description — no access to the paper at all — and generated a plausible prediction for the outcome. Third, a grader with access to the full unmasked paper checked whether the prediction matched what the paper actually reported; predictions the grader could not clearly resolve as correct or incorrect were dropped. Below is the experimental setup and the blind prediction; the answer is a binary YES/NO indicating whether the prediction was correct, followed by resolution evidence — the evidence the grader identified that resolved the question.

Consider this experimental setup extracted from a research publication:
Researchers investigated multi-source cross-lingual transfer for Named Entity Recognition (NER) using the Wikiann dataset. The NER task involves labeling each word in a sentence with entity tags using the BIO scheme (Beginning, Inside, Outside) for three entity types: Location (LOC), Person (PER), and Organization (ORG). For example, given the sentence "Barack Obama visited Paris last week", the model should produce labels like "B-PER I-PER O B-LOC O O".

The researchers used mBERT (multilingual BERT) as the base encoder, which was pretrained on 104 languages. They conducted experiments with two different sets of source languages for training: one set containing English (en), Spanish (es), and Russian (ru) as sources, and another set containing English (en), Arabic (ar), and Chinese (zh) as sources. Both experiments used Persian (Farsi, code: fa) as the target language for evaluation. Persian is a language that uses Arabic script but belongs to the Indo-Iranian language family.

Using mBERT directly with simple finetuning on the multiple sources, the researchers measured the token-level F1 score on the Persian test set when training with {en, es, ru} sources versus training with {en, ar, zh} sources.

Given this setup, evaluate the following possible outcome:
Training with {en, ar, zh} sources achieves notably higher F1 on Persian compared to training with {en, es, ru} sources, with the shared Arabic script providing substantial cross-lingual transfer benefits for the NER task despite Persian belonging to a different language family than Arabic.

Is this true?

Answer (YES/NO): YES